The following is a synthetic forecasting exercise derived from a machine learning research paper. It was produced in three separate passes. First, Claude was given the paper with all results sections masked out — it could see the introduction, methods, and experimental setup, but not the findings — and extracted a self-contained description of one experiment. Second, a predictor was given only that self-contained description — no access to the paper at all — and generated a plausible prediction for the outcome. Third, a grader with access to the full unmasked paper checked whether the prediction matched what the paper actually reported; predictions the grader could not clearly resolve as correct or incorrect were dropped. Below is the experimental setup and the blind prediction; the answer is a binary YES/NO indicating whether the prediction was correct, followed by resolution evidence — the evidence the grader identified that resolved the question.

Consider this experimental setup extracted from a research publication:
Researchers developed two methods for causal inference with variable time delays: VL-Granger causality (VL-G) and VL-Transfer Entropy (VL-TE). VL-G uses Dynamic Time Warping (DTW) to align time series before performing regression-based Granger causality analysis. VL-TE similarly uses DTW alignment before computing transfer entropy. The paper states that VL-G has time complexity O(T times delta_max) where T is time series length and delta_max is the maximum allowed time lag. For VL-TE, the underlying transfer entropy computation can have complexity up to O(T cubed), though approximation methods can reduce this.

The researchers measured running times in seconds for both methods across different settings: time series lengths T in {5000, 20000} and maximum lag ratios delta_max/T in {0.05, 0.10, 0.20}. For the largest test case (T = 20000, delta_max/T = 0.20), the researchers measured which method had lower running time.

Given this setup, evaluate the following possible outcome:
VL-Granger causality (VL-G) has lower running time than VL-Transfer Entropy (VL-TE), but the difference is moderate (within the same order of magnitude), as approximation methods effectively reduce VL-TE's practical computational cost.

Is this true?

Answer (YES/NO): NO